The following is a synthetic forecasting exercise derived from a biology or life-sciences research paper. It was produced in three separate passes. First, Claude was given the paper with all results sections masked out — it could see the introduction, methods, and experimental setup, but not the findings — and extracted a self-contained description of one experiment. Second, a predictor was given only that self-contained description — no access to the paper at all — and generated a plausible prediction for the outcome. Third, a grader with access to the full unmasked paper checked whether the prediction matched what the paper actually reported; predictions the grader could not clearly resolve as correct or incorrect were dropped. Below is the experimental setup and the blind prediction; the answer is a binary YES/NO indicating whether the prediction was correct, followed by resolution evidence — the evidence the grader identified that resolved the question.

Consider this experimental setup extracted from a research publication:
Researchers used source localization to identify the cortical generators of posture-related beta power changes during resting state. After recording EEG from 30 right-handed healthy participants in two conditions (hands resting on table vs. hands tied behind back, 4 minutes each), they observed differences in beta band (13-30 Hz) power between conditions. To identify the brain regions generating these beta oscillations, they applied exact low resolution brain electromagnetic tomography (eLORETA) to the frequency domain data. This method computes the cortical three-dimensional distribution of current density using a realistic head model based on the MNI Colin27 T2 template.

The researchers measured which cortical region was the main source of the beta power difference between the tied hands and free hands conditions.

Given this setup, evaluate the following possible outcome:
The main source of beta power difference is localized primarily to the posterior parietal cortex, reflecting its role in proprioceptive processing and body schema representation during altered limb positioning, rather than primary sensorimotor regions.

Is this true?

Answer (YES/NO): NO